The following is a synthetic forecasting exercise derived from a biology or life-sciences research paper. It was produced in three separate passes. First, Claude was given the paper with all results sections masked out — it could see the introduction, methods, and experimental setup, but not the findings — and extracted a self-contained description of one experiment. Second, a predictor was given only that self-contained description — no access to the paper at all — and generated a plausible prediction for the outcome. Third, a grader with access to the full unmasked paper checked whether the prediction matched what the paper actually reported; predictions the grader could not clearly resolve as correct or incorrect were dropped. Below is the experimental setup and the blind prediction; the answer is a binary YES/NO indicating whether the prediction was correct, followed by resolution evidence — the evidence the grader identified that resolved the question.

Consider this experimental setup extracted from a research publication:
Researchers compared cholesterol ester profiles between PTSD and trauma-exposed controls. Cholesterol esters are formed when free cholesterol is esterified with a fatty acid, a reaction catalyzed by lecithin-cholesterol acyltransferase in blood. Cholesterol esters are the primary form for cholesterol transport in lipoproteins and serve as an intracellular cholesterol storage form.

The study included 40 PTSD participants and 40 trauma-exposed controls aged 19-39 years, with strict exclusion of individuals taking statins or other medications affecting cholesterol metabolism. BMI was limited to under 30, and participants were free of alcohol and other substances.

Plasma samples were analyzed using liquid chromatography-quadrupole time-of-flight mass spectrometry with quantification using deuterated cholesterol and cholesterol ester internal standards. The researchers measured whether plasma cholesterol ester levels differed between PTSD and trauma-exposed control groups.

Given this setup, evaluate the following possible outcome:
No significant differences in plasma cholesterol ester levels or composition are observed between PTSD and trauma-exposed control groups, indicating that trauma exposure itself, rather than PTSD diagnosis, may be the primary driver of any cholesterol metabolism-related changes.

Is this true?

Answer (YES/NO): NO